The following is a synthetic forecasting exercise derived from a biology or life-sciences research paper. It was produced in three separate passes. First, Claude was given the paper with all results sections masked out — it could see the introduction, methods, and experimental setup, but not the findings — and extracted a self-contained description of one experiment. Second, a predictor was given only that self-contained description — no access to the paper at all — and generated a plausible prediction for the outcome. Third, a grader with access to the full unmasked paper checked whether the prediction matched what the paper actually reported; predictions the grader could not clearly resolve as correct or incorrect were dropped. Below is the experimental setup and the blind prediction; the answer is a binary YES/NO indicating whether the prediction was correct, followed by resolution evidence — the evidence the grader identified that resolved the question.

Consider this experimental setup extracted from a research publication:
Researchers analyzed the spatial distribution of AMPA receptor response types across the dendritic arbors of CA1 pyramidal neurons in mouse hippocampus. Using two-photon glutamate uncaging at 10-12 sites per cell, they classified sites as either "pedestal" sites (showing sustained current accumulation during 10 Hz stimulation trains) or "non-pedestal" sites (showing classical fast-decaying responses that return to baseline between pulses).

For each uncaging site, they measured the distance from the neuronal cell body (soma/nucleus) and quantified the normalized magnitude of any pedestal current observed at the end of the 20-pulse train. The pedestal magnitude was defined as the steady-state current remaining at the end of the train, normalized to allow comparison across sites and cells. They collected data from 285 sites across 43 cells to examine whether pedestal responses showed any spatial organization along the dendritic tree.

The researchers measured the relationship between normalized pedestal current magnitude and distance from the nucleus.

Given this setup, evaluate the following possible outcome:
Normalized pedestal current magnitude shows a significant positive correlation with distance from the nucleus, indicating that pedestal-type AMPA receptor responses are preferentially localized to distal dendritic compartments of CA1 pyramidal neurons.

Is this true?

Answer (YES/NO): NO